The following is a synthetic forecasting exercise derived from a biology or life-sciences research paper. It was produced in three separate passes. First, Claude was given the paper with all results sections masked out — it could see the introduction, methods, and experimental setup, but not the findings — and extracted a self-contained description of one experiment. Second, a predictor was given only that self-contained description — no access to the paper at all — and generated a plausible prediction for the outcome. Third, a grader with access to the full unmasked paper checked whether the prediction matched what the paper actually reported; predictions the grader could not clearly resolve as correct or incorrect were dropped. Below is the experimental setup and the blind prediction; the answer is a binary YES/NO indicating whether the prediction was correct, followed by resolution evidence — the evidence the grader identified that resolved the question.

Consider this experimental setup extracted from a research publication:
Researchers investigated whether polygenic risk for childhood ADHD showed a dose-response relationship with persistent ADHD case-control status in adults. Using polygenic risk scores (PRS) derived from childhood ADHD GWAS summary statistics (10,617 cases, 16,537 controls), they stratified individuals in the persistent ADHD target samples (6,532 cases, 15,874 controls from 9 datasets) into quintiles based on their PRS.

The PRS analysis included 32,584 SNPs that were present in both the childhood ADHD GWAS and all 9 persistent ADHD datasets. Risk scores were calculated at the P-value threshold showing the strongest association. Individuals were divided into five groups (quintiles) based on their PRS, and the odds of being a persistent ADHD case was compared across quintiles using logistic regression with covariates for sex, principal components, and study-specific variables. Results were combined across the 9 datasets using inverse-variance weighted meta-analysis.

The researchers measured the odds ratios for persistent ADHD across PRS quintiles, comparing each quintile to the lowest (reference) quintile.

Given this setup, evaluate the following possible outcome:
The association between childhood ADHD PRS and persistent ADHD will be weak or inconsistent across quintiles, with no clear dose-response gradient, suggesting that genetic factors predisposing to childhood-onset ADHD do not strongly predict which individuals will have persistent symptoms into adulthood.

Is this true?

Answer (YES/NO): NO